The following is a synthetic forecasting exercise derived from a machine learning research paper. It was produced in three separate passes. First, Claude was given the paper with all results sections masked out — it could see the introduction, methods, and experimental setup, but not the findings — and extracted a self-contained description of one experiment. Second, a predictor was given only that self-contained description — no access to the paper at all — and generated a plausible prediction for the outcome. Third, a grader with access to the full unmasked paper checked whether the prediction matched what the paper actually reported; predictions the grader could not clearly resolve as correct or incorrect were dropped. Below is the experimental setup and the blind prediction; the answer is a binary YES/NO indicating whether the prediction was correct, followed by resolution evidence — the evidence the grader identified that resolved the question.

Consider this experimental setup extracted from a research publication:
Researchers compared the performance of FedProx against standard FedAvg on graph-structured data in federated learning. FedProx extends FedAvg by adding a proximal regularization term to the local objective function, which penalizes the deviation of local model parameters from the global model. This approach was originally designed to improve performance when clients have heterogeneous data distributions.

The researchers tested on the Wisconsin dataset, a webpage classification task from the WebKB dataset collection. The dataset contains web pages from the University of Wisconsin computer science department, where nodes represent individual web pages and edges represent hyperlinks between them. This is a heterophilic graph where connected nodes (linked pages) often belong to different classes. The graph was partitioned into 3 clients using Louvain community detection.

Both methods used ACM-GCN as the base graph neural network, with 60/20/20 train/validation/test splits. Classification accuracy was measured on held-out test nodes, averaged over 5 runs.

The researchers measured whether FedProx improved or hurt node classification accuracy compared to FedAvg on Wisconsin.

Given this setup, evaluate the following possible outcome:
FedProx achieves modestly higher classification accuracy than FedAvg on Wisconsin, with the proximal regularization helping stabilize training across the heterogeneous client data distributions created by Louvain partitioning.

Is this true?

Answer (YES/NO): NO